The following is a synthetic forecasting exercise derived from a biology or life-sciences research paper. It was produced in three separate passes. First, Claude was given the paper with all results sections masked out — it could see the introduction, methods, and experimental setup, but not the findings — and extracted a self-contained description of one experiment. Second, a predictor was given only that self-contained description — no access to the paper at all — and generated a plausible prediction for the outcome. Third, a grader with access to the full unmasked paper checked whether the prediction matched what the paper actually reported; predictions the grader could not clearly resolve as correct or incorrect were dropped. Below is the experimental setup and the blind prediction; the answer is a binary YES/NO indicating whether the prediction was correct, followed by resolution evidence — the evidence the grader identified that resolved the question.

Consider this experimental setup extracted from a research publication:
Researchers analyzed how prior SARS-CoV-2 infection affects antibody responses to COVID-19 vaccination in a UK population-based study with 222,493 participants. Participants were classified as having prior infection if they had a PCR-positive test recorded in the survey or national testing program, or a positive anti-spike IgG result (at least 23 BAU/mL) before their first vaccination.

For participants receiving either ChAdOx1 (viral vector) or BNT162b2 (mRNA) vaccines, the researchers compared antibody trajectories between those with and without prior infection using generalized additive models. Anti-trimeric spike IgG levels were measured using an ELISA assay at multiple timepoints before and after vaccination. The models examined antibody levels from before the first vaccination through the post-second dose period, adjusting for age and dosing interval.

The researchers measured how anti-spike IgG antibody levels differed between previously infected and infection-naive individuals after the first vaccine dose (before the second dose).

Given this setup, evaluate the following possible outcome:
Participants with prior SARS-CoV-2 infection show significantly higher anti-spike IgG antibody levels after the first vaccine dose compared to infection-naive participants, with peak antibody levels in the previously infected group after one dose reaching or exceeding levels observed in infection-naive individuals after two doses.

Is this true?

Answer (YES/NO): NO